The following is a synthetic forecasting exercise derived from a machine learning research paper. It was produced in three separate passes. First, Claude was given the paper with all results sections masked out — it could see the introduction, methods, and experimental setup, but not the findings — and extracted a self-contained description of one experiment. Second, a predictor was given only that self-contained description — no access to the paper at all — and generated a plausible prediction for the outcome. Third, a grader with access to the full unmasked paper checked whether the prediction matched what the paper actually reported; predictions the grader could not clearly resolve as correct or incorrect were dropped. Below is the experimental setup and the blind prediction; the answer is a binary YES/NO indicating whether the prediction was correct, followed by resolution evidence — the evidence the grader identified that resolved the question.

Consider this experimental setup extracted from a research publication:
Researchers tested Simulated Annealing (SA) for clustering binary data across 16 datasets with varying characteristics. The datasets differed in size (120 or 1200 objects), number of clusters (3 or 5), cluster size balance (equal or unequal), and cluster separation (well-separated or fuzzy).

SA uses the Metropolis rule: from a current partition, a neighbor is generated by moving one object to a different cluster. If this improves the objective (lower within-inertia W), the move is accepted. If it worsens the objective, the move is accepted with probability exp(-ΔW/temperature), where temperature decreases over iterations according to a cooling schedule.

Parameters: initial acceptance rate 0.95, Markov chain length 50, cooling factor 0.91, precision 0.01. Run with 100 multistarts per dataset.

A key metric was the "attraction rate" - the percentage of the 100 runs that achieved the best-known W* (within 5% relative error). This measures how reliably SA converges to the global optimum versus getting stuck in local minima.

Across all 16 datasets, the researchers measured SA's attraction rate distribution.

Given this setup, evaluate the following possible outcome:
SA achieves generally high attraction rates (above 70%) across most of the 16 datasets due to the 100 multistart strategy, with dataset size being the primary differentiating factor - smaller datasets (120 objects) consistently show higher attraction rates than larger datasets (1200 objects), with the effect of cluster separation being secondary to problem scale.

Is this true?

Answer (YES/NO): NO